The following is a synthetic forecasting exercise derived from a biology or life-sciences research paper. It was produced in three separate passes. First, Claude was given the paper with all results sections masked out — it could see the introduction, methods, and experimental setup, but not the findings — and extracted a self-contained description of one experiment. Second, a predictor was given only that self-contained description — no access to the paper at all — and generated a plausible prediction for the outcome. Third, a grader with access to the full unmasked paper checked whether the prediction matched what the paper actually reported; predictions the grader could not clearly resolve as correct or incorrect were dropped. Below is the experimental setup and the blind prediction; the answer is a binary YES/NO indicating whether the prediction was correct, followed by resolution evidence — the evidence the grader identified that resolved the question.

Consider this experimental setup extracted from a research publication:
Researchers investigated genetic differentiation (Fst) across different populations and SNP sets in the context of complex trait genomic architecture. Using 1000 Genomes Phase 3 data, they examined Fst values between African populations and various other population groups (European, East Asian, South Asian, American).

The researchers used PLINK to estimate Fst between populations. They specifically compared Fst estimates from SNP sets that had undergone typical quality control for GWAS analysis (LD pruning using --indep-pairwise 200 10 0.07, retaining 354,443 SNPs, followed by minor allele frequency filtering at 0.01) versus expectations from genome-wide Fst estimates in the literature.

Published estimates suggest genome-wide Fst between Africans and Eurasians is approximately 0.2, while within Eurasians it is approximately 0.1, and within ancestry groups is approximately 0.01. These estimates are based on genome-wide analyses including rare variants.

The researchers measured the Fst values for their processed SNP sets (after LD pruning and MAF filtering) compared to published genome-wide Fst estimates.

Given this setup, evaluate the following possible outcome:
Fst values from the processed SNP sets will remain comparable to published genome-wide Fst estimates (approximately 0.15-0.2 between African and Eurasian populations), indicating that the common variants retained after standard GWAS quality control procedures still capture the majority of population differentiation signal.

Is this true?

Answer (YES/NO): NO